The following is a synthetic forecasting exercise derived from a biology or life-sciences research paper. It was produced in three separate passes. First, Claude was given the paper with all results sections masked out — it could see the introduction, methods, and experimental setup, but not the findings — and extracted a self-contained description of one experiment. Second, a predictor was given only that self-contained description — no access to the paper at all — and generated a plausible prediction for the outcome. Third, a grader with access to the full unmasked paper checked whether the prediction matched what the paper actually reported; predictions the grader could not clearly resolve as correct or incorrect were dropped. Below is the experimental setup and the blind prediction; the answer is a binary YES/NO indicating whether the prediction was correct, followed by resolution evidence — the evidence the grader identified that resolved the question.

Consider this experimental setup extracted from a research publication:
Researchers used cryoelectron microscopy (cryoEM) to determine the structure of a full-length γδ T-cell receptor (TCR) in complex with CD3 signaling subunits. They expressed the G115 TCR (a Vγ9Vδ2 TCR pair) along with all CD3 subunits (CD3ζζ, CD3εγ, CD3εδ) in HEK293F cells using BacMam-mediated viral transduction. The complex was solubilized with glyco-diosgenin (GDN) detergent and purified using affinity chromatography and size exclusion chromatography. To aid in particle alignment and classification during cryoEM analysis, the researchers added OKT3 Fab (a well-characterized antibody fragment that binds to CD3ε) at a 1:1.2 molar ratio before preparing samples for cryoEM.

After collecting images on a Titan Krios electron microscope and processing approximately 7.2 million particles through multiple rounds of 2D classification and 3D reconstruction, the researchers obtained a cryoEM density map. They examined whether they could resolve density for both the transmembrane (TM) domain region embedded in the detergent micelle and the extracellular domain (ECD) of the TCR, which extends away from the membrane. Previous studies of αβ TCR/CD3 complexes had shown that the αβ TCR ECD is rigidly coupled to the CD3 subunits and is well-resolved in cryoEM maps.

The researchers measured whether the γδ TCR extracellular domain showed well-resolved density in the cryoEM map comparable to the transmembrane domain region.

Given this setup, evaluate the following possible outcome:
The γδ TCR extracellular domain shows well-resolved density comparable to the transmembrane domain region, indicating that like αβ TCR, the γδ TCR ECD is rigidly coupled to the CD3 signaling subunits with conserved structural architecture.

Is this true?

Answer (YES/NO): NO